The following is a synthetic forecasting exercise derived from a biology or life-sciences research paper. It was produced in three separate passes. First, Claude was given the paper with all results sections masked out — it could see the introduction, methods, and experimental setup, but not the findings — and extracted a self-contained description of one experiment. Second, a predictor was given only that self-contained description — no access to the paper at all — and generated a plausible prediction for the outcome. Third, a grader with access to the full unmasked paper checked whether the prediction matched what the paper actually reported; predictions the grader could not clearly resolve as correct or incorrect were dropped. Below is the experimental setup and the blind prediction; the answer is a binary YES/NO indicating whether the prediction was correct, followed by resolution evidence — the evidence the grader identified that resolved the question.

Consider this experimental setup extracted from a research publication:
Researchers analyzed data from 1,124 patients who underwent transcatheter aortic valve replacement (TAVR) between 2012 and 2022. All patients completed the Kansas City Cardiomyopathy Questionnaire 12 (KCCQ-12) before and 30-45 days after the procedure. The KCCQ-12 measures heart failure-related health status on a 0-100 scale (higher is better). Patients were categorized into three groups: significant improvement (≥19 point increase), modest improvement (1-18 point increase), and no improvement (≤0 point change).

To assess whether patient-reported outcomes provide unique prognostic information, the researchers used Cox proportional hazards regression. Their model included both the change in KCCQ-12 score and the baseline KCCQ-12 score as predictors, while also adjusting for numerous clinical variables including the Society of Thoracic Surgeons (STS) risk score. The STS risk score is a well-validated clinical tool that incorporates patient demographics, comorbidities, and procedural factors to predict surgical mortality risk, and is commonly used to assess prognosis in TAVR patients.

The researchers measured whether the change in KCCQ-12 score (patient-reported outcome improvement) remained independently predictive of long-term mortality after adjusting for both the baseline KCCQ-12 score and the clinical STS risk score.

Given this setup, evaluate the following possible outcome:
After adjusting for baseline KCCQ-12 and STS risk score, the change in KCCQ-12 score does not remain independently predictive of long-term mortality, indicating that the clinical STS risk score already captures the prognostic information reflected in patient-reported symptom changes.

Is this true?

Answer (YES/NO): NO